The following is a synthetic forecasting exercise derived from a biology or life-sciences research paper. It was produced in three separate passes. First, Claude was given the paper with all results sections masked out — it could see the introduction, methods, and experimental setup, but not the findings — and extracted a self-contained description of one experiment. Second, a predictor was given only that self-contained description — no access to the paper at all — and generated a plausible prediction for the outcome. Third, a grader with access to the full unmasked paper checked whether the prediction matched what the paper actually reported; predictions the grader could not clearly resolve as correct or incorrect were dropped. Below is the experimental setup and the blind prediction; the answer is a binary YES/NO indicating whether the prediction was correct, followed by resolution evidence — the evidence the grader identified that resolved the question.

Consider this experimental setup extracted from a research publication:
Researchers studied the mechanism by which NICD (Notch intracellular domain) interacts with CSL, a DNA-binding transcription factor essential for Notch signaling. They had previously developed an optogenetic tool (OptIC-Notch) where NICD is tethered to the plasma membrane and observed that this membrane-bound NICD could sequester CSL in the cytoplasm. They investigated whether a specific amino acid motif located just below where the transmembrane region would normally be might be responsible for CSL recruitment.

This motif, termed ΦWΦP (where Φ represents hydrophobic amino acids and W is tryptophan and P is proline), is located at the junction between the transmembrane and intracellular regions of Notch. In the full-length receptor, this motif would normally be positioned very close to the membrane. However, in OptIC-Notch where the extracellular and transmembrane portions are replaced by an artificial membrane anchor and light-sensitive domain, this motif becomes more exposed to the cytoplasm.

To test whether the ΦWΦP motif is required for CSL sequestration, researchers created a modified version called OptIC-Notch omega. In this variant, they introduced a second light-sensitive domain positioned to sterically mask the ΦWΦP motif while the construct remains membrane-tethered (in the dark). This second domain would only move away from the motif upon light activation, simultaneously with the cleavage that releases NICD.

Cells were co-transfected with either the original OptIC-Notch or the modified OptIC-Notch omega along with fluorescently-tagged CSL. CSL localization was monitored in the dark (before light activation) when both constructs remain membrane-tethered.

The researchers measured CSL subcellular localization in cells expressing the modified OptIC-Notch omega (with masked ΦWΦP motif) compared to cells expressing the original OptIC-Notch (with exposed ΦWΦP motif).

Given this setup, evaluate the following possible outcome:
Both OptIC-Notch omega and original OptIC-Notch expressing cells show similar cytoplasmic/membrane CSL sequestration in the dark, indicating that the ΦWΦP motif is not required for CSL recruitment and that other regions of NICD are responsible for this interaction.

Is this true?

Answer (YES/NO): NO